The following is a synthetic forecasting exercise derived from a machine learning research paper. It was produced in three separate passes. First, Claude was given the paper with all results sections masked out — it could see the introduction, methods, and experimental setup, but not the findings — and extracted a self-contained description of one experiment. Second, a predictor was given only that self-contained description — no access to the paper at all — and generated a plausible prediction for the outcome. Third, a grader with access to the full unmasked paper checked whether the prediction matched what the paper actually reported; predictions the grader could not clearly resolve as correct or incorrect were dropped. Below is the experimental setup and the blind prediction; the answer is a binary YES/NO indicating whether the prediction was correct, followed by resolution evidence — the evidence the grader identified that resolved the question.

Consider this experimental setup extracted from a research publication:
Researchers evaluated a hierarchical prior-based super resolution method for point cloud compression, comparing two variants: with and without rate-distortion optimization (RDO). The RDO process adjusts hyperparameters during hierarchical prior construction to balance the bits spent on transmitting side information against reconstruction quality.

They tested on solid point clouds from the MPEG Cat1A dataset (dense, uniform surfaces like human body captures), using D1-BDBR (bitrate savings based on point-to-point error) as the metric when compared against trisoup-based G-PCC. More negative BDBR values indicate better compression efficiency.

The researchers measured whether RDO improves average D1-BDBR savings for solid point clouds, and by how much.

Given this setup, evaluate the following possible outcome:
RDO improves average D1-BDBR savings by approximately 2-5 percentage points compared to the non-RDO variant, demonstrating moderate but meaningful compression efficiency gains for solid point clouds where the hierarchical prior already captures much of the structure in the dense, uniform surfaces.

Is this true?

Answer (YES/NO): NO